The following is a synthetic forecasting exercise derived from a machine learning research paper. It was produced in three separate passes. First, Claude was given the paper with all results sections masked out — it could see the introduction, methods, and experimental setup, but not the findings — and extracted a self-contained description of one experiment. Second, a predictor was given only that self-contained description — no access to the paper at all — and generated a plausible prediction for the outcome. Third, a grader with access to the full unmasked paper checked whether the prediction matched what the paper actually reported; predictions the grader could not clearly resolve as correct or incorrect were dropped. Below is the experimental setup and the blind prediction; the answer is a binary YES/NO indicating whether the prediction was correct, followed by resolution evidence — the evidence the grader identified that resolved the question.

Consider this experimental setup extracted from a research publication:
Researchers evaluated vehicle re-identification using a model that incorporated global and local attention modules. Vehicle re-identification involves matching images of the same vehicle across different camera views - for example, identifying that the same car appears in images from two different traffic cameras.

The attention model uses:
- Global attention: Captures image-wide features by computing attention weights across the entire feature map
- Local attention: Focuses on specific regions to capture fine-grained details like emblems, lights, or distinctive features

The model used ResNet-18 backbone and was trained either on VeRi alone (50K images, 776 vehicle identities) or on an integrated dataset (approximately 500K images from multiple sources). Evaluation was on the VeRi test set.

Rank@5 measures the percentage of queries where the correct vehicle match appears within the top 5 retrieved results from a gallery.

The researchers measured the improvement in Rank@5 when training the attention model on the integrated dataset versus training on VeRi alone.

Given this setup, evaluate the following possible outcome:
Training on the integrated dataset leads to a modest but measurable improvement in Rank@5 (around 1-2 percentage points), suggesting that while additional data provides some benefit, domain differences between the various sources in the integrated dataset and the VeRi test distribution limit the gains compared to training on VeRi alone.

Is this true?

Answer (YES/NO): NO